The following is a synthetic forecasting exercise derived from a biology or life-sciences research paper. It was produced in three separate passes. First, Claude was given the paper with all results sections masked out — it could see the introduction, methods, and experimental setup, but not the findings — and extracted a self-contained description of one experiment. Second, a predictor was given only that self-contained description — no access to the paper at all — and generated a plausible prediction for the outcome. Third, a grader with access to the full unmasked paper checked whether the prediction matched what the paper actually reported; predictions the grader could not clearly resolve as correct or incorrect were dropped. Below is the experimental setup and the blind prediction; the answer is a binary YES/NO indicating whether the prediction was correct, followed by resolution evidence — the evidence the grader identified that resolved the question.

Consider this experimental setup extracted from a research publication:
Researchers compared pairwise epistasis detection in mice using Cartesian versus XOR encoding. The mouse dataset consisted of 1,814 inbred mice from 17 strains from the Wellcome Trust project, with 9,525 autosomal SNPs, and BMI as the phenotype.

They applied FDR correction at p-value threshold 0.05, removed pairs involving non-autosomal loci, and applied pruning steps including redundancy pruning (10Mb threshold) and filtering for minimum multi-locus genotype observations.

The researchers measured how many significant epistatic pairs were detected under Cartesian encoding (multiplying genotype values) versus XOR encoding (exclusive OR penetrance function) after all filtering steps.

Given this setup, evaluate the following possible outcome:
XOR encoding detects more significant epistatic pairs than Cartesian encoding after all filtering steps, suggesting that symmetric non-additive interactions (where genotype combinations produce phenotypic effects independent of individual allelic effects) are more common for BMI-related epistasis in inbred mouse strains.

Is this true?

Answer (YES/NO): YES